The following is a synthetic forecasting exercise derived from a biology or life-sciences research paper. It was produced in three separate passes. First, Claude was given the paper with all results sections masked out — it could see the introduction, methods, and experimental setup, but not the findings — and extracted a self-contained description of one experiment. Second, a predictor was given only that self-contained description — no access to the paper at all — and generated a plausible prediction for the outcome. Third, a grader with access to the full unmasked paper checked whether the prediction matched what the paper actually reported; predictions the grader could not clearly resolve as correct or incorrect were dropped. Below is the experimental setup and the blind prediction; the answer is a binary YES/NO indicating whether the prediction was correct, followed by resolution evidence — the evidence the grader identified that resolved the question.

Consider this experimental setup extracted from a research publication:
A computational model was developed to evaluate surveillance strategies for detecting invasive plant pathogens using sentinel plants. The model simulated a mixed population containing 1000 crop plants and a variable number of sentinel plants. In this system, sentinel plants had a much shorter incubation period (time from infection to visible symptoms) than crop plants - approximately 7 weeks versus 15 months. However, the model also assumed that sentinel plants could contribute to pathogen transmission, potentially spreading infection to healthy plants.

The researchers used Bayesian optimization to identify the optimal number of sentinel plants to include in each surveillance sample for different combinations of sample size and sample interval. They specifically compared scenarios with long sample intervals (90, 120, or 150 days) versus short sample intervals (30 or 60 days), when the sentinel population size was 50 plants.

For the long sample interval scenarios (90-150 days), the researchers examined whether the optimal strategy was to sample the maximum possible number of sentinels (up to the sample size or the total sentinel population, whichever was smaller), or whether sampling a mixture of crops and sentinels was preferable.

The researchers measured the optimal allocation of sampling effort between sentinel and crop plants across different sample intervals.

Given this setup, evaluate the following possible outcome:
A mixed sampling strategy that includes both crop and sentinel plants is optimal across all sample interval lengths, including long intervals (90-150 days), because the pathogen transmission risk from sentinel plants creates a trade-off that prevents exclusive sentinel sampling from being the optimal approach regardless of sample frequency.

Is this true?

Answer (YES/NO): NO